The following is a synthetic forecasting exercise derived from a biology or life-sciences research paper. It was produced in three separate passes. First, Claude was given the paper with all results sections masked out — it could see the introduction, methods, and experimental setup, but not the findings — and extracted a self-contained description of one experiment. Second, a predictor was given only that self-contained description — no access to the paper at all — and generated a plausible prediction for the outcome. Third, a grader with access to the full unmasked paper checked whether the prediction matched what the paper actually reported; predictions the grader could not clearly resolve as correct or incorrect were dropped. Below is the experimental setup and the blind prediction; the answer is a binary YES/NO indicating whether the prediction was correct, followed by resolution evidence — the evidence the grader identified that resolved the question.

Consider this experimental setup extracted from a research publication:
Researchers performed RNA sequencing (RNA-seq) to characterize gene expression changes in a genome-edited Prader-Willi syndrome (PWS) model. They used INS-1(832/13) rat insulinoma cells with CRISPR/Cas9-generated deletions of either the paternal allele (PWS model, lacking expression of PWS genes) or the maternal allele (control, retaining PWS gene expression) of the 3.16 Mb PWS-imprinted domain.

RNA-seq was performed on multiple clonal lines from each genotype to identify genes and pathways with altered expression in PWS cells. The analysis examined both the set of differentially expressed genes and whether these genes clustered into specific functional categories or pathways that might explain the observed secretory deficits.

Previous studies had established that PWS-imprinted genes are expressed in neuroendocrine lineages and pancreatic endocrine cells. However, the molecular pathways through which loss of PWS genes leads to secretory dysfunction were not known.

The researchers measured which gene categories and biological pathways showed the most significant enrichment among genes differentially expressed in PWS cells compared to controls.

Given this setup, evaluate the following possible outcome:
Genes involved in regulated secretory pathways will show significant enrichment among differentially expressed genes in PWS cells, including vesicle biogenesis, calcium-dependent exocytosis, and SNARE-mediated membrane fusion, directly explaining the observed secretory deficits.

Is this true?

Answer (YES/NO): NO